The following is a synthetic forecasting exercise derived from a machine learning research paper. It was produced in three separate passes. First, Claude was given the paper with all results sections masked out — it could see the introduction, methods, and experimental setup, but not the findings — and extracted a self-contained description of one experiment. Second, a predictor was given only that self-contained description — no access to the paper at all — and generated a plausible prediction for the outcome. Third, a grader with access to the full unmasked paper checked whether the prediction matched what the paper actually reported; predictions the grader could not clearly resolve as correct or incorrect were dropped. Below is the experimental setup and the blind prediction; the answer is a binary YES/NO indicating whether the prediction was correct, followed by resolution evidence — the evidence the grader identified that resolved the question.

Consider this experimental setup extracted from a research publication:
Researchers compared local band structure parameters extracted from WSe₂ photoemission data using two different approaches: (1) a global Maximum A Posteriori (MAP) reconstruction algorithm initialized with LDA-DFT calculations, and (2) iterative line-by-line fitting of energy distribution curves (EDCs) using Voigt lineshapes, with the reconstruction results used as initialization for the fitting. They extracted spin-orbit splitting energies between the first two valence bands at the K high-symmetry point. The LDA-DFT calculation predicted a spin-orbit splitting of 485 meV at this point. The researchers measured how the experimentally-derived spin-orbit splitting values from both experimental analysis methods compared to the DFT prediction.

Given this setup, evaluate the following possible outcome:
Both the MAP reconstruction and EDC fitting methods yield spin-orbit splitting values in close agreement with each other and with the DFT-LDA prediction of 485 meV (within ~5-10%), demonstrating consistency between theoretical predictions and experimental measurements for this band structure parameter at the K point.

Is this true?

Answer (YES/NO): NO